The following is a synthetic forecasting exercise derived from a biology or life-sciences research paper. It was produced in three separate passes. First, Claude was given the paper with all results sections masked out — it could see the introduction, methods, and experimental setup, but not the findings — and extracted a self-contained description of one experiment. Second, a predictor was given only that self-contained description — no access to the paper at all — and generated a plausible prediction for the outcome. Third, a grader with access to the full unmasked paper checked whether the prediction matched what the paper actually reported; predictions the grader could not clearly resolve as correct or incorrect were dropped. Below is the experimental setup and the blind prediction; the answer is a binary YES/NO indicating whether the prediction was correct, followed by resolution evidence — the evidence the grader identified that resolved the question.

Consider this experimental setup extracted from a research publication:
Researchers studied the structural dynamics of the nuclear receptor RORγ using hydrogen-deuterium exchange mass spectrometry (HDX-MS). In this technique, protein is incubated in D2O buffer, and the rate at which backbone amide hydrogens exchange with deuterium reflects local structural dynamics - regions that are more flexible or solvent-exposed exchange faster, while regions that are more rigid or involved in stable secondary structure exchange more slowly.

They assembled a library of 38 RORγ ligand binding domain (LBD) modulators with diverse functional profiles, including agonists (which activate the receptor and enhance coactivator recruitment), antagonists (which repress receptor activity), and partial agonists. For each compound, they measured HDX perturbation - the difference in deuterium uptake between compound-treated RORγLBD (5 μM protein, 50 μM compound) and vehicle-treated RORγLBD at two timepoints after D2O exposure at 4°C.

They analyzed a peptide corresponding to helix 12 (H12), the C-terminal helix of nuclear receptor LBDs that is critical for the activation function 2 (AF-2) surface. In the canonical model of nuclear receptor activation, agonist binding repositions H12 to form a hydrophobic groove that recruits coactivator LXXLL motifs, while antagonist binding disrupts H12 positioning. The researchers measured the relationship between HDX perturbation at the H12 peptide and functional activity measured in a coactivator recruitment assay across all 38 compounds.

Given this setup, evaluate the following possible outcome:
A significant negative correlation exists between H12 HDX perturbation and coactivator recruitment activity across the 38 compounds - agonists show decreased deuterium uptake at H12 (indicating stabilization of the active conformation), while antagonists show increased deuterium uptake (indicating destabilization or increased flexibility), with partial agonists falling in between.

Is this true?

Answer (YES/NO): YES